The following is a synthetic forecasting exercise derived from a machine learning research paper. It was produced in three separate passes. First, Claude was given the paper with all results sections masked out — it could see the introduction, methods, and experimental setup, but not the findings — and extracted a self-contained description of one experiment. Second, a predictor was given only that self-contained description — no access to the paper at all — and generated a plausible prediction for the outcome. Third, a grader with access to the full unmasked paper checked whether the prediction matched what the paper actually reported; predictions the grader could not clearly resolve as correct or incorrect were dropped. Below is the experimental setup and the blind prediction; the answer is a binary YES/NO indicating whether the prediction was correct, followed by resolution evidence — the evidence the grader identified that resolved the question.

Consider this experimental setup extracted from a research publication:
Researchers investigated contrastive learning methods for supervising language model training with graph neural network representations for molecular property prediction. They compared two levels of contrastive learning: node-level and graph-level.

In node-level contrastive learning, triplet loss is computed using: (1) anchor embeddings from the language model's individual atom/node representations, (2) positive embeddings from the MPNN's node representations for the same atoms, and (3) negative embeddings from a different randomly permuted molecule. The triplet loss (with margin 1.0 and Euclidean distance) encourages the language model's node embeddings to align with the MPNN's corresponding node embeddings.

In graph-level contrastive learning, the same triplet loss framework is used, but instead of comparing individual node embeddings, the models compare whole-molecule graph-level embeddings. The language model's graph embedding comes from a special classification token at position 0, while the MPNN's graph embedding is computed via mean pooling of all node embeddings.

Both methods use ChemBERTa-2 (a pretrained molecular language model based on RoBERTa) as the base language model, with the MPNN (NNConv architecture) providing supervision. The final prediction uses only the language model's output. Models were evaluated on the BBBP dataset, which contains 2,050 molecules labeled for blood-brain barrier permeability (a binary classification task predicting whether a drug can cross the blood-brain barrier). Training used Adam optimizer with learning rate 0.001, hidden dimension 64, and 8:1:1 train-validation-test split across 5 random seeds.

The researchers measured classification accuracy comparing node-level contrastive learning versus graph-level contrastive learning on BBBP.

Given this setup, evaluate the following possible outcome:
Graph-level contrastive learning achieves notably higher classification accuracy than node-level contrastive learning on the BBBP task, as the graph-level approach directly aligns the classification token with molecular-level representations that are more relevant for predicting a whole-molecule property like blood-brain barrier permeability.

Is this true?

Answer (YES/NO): NO